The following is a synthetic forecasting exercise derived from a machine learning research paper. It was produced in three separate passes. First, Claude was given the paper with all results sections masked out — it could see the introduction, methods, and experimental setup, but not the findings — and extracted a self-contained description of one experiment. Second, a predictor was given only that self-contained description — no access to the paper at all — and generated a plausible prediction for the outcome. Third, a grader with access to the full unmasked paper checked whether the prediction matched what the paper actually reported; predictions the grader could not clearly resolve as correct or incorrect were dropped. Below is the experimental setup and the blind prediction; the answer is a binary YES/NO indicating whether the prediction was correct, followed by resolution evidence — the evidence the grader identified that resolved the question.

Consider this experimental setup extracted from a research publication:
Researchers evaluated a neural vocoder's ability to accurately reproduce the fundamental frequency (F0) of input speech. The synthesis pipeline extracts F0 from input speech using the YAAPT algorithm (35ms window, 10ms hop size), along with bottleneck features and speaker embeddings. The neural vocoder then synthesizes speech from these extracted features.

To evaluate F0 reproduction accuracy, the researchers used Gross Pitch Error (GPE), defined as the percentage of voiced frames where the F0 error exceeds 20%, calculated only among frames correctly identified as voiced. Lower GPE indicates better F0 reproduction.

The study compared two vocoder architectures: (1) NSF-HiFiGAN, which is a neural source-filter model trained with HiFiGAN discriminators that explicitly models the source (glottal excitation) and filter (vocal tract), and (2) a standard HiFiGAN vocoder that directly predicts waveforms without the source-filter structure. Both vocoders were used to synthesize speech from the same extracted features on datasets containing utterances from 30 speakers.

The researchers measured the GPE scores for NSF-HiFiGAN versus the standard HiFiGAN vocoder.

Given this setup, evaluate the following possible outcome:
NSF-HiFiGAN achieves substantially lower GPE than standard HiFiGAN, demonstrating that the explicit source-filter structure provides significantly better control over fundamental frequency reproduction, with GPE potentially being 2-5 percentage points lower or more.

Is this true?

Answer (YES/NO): YES